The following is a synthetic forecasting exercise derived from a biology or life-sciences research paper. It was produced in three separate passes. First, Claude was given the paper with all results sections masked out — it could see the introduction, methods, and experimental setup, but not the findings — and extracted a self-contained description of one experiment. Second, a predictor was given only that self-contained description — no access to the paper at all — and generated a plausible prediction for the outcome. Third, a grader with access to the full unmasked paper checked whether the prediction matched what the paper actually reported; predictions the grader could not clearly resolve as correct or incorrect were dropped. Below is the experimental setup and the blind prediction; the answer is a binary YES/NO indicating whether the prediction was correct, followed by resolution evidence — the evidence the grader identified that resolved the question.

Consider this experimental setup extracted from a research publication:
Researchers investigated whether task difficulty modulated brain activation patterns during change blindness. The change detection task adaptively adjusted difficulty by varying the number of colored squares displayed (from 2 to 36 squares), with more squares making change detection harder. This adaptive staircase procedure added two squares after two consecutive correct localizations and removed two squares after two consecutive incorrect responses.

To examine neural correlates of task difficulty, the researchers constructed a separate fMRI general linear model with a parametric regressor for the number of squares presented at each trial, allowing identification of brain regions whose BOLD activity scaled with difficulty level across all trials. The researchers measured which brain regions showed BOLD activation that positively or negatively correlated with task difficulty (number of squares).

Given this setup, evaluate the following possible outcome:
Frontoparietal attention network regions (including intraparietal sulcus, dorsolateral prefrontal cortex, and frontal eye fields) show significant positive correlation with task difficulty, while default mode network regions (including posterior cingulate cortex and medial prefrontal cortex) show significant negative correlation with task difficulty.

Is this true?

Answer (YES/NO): NO